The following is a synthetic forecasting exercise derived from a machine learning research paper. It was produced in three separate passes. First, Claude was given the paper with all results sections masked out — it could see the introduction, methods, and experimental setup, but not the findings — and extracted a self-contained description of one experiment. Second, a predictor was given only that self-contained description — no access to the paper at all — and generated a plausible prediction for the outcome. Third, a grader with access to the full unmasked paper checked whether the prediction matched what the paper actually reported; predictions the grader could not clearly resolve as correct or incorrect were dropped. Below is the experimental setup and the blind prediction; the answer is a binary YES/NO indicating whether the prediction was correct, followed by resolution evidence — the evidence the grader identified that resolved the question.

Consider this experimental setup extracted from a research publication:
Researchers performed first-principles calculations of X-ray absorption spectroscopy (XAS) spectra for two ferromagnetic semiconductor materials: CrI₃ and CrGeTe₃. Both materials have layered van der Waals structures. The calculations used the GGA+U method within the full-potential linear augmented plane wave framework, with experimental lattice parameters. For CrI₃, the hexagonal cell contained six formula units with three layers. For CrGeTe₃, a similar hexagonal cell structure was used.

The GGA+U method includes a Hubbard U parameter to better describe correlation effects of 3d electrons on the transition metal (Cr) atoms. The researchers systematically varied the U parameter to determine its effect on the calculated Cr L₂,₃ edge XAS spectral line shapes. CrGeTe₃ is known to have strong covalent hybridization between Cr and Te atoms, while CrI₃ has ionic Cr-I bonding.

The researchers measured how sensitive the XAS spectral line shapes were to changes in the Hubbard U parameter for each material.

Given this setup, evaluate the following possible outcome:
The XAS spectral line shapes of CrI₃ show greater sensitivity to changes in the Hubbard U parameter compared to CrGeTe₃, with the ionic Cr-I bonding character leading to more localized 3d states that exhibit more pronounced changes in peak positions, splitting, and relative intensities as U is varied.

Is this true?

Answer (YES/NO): YES